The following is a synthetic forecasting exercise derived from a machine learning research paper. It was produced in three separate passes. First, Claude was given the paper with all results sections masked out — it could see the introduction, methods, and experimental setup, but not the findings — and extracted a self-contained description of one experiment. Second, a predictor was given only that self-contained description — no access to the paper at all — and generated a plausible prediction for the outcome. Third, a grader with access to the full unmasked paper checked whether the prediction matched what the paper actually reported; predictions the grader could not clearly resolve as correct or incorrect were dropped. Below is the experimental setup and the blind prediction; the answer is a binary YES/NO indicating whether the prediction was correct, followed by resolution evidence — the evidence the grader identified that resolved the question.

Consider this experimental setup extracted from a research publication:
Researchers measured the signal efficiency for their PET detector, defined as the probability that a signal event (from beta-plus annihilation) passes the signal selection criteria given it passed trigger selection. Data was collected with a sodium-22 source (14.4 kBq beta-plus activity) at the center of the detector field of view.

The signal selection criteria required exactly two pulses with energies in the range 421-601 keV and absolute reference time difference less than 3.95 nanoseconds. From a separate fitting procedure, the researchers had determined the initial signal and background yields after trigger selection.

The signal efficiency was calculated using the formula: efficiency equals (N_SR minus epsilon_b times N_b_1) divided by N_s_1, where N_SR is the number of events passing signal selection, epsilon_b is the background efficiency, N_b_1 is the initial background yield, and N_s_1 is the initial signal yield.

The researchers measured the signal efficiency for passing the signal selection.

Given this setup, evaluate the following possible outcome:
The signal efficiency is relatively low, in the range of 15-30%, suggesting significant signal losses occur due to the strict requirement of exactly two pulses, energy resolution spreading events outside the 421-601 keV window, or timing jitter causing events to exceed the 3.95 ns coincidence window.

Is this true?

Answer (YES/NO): NO